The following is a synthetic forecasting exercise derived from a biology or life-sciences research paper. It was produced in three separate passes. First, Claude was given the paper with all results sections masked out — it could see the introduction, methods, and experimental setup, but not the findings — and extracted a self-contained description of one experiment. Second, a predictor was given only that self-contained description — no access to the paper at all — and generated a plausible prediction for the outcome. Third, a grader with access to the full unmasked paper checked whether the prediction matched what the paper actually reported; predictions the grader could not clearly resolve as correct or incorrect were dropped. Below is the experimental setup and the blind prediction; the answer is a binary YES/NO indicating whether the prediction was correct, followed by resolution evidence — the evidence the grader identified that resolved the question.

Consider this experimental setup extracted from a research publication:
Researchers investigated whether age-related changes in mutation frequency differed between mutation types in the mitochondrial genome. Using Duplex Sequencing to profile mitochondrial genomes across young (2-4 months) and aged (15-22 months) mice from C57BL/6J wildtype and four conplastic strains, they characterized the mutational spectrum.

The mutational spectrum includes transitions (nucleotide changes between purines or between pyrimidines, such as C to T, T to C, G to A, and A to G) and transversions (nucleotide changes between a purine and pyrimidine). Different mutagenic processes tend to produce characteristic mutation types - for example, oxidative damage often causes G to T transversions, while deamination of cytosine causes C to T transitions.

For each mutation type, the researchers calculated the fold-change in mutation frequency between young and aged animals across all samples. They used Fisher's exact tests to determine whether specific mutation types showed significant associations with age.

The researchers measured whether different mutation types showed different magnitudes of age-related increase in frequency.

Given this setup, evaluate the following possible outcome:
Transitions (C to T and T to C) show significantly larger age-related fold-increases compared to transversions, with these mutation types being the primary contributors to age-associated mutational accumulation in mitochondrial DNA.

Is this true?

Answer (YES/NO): NO